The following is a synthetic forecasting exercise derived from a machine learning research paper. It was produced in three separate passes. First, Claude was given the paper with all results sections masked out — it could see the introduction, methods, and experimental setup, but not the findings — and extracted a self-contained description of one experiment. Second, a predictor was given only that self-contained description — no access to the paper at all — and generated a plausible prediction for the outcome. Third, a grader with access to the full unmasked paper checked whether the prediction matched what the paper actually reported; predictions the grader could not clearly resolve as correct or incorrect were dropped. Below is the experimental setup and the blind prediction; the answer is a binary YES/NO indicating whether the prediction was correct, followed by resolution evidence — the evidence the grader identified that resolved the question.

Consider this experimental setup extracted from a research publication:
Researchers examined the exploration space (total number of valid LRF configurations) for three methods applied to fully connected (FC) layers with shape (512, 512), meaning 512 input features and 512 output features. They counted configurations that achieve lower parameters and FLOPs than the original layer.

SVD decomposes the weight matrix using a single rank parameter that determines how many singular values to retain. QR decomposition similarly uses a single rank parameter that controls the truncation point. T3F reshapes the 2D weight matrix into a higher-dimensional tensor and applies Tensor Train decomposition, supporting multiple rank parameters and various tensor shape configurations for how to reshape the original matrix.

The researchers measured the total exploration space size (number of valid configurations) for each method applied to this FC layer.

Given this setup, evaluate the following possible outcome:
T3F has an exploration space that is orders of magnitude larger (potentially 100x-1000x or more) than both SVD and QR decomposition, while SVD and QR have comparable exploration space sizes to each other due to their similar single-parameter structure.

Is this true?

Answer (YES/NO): YES